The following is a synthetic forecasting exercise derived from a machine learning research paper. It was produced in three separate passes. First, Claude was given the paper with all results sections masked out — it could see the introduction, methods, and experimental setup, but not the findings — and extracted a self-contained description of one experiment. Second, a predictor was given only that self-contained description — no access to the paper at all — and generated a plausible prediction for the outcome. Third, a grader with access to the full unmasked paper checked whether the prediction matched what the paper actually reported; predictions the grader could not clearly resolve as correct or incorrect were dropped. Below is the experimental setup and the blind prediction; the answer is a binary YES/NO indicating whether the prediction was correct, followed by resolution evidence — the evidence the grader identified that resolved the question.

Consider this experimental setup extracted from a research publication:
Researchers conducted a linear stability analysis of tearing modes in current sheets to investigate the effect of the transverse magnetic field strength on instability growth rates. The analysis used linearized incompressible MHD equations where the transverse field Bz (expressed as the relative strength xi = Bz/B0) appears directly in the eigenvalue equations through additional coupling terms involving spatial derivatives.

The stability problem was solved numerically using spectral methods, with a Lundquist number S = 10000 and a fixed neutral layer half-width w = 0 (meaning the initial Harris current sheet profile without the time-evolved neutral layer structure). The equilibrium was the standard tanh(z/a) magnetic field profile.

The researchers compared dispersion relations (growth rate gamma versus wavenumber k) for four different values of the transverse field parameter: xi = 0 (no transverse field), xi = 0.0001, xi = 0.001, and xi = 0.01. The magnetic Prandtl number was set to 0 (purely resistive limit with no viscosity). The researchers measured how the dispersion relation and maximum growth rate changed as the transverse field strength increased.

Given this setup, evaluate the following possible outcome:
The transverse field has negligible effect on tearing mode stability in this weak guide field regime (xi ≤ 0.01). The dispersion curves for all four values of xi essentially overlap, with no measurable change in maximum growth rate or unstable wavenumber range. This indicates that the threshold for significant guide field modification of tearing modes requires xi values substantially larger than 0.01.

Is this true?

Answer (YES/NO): NO